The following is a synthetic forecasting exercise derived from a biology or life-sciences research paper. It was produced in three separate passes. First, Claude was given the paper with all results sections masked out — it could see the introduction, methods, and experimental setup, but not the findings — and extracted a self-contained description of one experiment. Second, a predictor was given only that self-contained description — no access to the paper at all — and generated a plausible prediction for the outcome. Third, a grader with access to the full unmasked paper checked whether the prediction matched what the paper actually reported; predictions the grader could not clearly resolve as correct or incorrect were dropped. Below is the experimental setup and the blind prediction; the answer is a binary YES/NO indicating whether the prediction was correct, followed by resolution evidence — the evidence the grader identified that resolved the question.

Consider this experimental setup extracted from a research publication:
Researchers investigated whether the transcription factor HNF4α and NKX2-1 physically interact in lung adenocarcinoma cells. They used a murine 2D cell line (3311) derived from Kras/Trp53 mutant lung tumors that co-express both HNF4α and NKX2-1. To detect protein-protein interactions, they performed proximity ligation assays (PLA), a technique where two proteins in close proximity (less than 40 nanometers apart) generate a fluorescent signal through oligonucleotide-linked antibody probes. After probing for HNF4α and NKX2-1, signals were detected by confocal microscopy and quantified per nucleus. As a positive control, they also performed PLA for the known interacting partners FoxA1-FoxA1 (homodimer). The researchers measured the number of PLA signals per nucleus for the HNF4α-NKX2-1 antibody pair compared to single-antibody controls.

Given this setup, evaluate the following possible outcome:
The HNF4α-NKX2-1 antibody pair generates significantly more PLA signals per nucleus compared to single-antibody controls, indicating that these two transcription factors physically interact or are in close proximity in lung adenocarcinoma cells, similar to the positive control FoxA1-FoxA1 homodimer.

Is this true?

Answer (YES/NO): YES